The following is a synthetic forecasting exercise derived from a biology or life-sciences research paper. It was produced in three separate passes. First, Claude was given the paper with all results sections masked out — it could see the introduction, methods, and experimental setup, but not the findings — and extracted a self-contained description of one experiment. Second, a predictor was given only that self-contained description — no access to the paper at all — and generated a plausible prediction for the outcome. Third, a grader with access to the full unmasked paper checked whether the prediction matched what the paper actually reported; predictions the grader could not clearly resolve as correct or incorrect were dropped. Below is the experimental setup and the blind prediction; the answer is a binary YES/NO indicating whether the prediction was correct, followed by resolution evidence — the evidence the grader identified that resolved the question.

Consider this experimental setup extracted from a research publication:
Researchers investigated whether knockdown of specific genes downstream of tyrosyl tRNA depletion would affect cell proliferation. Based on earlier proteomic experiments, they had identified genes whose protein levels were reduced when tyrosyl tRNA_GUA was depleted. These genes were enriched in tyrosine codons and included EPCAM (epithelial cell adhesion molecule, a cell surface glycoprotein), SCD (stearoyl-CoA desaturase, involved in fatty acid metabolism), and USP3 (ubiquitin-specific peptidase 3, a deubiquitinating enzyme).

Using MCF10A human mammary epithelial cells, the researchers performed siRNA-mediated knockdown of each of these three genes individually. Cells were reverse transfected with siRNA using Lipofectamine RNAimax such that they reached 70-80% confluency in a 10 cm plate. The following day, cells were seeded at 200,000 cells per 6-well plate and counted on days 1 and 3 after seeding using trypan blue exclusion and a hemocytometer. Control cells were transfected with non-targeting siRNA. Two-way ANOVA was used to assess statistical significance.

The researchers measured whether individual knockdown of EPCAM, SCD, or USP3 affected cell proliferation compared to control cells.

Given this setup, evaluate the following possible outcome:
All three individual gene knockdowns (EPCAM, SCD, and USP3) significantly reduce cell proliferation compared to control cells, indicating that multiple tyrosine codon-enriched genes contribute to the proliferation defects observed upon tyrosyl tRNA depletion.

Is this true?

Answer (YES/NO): YES